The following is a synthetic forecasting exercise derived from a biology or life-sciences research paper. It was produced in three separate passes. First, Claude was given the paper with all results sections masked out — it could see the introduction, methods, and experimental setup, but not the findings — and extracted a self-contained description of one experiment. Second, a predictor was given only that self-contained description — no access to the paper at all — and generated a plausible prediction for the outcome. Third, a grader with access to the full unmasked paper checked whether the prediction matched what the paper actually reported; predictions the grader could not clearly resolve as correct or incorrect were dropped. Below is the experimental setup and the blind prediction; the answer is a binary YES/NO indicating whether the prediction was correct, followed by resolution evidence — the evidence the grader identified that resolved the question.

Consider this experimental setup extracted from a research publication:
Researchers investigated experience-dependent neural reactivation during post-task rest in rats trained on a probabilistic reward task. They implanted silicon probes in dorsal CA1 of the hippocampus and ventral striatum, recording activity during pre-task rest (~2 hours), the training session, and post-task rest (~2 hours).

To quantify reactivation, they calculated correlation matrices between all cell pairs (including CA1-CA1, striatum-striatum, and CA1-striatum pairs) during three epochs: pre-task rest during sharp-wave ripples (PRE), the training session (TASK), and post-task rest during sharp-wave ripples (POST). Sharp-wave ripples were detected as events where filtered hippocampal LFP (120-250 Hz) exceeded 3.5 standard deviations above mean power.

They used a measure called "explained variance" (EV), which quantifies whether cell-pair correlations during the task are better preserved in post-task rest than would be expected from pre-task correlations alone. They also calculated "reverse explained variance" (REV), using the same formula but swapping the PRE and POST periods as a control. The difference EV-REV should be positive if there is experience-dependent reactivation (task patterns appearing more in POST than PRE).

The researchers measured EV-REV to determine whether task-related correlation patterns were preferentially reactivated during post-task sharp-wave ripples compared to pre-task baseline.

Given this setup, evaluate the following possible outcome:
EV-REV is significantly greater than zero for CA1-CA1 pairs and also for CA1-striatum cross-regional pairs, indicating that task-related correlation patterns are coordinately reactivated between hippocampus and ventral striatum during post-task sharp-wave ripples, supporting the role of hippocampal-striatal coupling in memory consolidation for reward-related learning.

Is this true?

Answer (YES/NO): NO